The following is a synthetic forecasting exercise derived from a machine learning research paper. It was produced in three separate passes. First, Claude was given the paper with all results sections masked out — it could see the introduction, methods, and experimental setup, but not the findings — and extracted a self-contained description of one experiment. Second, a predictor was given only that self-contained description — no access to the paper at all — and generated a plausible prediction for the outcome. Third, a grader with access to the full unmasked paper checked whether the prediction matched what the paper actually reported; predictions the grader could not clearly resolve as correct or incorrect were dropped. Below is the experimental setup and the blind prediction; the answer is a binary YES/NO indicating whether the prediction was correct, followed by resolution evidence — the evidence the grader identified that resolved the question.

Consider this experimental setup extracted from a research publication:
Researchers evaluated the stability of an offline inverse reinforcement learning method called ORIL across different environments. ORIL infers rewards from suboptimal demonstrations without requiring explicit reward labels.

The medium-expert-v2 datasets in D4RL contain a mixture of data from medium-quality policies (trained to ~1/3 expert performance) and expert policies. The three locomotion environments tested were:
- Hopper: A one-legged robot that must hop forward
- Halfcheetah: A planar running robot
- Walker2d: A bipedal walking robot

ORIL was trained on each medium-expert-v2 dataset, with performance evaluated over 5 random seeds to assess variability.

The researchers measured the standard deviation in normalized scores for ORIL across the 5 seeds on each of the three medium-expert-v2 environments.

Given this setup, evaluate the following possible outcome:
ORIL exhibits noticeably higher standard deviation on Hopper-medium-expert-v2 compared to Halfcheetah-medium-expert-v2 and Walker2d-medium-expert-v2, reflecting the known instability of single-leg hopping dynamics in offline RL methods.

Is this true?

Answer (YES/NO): NO